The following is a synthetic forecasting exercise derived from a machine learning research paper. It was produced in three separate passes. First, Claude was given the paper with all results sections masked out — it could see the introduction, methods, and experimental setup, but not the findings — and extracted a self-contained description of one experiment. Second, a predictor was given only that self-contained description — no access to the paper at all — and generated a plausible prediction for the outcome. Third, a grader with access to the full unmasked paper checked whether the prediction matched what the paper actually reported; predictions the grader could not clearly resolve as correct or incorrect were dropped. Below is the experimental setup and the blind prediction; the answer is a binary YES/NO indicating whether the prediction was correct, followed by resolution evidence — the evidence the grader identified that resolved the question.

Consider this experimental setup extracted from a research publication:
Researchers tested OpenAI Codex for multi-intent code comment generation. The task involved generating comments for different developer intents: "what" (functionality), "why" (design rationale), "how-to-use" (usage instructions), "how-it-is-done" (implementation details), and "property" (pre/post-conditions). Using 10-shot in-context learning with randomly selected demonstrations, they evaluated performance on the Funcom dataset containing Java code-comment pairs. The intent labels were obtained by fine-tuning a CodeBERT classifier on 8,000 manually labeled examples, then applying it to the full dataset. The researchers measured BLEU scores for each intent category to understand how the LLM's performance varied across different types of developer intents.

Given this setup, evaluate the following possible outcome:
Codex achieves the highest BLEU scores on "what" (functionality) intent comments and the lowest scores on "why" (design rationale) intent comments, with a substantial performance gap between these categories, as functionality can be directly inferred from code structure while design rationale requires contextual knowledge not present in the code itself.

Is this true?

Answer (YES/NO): NO